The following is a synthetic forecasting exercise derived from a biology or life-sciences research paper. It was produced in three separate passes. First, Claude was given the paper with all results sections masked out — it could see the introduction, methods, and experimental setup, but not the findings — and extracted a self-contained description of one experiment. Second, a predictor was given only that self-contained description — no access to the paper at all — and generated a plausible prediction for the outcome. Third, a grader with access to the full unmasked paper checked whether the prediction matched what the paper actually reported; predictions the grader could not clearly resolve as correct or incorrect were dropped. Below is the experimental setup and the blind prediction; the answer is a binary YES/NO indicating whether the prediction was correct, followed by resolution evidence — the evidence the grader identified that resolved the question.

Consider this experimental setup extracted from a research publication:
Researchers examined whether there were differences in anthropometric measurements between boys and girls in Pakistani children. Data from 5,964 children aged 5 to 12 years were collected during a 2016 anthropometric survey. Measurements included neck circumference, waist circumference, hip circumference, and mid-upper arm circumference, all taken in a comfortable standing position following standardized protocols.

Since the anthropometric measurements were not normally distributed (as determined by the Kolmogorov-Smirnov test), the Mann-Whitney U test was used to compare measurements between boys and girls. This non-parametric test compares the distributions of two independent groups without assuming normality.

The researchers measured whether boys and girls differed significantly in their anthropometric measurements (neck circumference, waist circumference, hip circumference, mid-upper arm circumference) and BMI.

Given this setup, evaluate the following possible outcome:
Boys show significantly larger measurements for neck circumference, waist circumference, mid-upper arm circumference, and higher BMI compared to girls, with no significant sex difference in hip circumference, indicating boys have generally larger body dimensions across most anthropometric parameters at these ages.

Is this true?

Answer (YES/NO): NO